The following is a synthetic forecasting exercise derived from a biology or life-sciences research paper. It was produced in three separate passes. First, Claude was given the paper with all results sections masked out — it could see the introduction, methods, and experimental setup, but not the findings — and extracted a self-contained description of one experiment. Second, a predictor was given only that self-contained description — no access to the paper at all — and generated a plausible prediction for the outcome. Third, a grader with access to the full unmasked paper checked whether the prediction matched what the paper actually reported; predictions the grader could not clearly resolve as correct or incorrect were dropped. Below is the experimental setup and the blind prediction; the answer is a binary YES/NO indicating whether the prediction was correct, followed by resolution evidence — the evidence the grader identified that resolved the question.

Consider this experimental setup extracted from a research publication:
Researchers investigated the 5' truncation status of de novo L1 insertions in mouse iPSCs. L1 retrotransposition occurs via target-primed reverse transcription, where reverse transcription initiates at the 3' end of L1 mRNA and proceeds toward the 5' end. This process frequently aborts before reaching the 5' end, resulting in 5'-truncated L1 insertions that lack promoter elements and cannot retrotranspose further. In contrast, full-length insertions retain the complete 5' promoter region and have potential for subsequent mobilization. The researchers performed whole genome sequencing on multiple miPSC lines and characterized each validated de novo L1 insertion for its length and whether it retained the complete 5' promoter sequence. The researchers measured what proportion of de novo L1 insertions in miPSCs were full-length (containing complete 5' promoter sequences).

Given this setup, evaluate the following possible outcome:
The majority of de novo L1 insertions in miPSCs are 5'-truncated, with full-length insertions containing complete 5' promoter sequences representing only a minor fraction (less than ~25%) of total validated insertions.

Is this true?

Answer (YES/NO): NO